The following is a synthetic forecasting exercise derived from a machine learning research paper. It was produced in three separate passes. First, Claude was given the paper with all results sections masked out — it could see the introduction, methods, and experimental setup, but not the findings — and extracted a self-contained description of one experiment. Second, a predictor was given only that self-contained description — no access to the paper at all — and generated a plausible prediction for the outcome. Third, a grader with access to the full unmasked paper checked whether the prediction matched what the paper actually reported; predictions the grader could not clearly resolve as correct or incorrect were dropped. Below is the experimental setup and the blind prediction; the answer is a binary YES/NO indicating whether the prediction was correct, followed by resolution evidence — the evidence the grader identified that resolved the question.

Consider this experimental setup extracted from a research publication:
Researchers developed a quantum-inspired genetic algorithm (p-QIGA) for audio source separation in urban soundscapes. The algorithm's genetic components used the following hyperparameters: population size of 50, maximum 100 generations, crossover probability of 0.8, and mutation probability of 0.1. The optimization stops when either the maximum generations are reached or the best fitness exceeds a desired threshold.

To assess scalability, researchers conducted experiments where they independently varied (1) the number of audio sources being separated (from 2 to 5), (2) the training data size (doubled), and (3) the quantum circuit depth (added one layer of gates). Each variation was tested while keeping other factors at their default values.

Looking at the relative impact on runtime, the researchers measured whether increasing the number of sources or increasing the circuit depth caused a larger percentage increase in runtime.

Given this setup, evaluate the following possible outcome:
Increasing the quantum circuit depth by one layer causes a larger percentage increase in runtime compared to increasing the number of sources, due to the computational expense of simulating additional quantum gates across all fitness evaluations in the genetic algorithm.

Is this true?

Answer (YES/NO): NO